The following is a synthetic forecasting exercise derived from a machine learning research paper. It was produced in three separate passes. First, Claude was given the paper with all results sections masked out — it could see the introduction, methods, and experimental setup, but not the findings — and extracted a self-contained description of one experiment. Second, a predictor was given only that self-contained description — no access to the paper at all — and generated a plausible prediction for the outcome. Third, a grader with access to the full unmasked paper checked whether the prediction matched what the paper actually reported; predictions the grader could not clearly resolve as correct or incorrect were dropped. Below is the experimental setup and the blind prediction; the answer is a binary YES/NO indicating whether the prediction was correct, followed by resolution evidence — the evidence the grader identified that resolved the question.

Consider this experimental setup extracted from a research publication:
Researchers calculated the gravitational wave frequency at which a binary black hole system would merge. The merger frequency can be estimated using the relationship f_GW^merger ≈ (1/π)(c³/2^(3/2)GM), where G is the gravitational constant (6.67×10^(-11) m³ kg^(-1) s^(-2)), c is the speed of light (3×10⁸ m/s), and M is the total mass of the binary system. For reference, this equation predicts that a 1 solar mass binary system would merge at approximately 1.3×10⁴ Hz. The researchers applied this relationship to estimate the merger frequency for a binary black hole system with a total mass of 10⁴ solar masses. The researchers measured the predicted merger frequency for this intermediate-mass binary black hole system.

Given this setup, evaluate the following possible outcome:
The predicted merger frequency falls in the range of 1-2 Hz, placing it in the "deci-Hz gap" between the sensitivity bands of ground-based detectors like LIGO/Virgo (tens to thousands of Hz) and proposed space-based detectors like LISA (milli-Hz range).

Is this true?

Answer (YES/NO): YES